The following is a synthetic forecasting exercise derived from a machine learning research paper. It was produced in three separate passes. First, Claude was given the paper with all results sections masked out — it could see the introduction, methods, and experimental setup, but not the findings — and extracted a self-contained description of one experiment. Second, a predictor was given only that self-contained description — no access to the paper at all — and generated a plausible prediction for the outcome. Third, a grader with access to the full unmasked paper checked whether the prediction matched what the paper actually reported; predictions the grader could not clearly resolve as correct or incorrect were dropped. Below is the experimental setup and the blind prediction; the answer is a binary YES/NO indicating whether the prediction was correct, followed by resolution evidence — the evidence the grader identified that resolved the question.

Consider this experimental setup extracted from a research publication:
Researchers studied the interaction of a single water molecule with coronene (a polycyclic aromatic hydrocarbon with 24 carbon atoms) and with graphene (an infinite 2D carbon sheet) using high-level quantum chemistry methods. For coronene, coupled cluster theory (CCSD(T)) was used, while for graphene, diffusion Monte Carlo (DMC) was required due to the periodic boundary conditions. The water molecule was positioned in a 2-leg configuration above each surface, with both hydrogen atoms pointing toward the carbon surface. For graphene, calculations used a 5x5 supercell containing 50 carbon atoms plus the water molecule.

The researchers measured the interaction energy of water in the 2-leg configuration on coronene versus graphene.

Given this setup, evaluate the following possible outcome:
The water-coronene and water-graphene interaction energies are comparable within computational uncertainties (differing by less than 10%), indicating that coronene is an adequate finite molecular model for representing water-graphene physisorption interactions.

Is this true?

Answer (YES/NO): NO